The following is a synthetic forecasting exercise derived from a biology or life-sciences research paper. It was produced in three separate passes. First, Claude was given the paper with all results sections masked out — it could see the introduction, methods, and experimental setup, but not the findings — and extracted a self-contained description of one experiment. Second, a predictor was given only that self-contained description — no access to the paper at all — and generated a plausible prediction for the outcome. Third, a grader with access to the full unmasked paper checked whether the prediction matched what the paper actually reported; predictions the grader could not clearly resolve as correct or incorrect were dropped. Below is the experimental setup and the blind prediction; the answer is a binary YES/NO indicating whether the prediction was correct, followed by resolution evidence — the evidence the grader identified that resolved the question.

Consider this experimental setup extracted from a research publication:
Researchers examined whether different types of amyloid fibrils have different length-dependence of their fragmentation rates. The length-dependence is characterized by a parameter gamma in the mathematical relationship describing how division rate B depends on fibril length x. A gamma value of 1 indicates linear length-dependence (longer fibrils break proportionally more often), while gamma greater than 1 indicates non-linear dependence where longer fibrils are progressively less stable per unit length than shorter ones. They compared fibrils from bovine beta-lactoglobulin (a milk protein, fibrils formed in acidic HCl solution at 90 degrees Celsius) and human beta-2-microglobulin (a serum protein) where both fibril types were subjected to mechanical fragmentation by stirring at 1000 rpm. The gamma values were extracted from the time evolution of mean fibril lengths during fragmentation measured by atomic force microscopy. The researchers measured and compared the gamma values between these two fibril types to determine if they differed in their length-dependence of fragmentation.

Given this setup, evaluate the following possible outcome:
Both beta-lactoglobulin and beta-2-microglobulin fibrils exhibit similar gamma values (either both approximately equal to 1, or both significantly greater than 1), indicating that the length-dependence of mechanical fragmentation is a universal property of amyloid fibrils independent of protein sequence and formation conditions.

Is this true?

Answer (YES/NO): NO